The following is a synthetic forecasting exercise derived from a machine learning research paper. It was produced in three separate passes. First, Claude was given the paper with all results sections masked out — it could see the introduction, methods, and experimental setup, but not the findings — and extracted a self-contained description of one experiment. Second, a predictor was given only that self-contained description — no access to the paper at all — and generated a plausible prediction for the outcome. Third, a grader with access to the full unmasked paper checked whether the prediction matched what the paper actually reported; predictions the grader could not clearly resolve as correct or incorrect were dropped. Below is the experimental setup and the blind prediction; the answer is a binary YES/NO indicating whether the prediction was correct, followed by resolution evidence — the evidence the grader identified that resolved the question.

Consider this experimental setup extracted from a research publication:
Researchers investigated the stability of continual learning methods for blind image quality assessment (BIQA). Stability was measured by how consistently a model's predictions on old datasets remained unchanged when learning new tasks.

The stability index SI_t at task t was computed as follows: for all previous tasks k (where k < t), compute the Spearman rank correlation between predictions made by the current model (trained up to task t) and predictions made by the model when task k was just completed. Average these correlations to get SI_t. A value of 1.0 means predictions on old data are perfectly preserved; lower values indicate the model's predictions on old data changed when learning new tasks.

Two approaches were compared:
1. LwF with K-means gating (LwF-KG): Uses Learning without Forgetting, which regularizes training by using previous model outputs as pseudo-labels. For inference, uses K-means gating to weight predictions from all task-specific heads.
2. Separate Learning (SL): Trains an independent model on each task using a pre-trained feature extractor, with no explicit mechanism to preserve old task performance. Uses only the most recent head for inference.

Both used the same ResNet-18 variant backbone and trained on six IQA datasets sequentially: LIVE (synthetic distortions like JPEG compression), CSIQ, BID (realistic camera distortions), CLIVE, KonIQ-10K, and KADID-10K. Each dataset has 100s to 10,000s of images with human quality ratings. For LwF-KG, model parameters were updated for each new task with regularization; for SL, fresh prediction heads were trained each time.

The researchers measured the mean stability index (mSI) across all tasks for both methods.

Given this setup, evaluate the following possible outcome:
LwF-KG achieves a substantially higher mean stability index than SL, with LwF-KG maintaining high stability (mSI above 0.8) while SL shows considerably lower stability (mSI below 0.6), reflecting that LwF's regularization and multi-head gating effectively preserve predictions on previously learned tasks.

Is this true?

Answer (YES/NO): NO